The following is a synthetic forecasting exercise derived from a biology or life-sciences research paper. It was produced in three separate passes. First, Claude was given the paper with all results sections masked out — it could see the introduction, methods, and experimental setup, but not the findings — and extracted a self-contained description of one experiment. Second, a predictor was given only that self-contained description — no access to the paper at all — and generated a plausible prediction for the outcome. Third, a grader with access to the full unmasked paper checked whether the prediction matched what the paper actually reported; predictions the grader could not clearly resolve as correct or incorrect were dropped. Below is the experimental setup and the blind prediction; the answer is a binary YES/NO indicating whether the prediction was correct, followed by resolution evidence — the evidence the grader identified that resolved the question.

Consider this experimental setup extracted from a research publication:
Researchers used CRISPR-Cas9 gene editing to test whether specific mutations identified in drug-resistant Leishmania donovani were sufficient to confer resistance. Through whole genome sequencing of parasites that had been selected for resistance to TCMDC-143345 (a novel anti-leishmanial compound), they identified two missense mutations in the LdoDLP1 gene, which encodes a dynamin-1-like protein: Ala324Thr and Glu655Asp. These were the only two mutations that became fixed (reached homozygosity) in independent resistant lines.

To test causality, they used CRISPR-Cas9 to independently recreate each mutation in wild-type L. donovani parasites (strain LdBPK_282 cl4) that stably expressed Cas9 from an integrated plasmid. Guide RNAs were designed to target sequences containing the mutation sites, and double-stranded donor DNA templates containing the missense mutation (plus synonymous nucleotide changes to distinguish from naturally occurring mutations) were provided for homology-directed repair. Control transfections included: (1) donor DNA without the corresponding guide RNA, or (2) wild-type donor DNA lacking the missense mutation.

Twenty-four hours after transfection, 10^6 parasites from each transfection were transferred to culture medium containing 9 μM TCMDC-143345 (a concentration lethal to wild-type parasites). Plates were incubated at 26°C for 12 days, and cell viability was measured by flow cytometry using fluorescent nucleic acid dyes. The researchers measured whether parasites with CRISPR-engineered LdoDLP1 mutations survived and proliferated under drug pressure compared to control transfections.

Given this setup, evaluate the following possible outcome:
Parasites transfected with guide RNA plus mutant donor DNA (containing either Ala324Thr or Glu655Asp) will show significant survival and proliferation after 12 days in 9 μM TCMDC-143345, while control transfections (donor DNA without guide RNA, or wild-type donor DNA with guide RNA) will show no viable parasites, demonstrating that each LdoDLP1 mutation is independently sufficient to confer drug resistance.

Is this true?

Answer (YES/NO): YES